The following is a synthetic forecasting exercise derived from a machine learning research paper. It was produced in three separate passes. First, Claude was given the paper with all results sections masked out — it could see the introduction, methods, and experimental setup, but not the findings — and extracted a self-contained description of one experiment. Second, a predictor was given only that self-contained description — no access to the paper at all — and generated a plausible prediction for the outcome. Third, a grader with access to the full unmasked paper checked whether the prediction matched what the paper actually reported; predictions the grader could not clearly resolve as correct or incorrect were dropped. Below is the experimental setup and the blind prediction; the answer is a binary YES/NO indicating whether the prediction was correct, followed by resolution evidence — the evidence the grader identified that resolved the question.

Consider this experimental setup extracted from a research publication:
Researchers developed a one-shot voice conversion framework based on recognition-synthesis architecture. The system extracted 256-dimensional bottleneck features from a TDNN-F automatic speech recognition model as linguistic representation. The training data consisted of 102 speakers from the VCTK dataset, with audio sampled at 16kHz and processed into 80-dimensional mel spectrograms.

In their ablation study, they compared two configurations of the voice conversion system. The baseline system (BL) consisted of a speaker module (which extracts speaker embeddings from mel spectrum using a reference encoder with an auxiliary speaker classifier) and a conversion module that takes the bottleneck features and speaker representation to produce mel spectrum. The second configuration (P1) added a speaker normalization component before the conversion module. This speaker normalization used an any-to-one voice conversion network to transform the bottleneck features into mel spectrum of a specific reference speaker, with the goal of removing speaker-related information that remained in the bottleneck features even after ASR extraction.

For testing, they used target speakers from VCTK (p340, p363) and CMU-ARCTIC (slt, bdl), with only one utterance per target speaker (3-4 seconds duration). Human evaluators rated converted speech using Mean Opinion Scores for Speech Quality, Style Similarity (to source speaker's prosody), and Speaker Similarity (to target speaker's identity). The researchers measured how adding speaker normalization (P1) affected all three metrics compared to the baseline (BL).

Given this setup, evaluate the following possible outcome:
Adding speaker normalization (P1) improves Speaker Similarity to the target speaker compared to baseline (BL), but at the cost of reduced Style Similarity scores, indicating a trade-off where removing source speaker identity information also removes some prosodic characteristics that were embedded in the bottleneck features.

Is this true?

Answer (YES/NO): NO